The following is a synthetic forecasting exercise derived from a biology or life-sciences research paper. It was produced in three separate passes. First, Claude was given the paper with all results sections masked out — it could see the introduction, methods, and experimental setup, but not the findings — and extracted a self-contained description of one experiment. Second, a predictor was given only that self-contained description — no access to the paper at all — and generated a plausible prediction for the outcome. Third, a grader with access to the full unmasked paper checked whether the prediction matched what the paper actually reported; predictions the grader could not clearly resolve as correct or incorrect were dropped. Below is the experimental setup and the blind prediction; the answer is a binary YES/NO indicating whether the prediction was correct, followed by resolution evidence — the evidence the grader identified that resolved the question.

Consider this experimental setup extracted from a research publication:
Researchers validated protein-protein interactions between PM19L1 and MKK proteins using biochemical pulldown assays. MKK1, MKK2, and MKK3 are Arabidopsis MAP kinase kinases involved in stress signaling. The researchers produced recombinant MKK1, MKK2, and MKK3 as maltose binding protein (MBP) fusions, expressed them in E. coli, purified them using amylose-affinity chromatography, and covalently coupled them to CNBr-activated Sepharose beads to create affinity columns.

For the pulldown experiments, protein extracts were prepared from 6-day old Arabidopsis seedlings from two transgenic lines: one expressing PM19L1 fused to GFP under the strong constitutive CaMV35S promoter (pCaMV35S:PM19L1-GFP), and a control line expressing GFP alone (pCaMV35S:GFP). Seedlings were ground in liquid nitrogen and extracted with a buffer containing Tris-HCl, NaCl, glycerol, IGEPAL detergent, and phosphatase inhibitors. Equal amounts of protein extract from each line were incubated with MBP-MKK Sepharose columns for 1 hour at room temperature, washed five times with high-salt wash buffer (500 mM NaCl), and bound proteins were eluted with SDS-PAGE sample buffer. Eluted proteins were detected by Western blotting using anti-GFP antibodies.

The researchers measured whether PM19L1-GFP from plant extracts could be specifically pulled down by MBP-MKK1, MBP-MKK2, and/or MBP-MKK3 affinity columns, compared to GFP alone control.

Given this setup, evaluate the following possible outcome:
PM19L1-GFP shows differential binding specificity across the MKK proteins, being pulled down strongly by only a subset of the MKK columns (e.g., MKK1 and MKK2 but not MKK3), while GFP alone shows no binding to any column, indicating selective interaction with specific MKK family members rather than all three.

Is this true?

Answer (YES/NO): YES